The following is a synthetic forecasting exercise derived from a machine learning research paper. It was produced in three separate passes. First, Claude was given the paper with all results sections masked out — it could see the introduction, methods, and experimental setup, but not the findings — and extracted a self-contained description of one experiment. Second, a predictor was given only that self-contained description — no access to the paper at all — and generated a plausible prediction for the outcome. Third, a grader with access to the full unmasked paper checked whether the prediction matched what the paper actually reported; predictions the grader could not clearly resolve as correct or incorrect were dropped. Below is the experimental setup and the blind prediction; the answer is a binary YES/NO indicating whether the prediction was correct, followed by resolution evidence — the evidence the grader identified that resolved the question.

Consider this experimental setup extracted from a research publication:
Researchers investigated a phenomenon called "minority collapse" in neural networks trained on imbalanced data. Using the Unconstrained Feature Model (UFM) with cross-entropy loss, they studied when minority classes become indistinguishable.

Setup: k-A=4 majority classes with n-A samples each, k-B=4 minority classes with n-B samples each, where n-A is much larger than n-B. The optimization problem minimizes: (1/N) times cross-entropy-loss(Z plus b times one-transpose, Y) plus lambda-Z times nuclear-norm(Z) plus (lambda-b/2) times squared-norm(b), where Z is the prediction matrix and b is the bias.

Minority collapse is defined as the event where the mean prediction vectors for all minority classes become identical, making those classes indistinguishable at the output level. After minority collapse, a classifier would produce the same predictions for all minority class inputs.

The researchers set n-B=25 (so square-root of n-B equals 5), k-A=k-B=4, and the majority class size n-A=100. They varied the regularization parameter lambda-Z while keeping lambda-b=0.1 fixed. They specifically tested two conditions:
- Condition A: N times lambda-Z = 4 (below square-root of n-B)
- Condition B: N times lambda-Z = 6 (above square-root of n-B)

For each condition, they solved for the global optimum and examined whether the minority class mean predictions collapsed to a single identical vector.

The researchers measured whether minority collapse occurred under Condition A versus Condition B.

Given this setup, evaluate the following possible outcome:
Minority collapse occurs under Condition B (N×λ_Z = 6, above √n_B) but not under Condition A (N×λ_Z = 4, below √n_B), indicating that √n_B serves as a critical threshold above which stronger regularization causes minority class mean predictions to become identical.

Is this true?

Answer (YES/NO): YES